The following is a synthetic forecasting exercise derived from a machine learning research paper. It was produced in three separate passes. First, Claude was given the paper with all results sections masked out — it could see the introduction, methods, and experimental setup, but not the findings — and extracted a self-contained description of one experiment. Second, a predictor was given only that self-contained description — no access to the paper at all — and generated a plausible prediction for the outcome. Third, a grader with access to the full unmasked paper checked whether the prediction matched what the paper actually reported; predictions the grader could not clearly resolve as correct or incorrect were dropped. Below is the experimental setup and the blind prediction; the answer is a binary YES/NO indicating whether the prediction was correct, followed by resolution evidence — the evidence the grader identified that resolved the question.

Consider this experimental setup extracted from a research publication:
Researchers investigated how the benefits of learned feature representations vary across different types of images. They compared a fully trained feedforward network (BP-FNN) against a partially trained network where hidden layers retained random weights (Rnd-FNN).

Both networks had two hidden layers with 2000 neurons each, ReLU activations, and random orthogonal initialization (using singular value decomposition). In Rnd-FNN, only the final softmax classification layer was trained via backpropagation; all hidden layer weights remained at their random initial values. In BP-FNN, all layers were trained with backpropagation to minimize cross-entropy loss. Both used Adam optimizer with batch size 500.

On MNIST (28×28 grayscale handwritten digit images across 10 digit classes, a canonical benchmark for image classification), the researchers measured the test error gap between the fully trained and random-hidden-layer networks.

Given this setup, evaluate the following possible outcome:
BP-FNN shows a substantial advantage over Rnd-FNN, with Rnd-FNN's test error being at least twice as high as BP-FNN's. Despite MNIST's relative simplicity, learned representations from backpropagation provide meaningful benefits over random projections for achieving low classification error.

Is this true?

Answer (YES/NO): YES